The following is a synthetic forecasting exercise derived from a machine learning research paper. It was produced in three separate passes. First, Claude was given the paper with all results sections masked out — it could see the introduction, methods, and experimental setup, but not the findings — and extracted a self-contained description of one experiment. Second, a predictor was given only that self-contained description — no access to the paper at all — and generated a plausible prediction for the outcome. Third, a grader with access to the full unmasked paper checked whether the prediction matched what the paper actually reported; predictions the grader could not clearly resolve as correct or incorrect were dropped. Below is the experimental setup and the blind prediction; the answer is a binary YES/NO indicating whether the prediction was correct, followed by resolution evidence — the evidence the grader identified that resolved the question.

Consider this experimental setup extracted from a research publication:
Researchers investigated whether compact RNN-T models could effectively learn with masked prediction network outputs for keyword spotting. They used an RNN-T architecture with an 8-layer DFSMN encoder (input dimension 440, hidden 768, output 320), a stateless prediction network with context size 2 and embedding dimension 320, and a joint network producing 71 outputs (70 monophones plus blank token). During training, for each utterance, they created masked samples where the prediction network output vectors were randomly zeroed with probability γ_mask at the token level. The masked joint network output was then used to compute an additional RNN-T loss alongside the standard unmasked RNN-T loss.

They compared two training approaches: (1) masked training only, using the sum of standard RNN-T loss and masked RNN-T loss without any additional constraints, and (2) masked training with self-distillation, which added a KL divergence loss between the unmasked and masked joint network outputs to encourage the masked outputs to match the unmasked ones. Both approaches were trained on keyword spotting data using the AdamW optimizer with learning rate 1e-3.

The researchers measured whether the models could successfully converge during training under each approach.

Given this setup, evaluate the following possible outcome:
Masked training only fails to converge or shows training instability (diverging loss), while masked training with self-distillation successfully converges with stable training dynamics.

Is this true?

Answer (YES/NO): NO